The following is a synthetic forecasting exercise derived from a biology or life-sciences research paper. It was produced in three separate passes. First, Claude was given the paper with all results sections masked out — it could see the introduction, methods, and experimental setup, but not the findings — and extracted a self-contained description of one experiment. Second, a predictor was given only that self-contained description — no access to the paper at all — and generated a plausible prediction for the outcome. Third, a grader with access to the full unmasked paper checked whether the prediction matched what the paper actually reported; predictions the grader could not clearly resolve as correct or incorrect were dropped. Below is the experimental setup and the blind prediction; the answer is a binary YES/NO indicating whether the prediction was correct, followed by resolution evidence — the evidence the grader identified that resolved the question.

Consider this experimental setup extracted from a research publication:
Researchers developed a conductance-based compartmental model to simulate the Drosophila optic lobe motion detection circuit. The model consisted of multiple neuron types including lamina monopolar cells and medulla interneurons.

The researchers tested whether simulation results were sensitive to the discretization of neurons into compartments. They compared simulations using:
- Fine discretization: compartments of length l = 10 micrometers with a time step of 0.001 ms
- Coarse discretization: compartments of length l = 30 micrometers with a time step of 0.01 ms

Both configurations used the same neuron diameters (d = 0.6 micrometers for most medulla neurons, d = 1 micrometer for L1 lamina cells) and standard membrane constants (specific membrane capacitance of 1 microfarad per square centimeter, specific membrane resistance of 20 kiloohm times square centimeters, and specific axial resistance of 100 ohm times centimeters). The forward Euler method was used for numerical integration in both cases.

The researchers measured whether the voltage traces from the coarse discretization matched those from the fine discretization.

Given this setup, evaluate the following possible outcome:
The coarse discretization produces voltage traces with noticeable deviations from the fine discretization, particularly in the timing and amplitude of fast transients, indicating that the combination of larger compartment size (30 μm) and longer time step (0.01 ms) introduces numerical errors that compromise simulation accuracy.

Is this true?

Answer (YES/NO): NO